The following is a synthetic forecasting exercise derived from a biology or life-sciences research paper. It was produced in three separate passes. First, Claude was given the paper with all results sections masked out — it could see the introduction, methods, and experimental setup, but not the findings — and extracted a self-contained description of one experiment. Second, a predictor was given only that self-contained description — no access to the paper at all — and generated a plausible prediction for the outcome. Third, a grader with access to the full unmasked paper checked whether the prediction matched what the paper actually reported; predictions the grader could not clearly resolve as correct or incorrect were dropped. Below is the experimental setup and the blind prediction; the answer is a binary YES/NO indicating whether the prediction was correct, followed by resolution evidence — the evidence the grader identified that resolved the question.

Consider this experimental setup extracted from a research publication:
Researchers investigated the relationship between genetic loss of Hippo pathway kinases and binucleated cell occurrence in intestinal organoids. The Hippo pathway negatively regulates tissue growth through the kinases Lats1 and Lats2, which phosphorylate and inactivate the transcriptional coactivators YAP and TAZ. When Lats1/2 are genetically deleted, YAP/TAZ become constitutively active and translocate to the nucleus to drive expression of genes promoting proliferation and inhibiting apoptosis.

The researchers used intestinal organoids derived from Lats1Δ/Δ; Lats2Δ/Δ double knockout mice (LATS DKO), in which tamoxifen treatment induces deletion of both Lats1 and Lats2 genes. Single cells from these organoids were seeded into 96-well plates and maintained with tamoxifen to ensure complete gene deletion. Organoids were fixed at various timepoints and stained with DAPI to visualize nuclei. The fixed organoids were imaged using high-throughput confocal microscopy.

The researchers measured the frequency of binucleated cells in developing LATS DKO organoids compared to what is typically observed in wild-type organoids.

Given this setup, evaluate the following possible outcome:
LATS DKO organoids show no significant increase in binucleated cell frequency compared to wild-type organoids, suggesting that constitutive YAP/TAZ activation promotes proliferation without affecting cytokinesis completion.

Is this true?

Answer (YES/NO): NO